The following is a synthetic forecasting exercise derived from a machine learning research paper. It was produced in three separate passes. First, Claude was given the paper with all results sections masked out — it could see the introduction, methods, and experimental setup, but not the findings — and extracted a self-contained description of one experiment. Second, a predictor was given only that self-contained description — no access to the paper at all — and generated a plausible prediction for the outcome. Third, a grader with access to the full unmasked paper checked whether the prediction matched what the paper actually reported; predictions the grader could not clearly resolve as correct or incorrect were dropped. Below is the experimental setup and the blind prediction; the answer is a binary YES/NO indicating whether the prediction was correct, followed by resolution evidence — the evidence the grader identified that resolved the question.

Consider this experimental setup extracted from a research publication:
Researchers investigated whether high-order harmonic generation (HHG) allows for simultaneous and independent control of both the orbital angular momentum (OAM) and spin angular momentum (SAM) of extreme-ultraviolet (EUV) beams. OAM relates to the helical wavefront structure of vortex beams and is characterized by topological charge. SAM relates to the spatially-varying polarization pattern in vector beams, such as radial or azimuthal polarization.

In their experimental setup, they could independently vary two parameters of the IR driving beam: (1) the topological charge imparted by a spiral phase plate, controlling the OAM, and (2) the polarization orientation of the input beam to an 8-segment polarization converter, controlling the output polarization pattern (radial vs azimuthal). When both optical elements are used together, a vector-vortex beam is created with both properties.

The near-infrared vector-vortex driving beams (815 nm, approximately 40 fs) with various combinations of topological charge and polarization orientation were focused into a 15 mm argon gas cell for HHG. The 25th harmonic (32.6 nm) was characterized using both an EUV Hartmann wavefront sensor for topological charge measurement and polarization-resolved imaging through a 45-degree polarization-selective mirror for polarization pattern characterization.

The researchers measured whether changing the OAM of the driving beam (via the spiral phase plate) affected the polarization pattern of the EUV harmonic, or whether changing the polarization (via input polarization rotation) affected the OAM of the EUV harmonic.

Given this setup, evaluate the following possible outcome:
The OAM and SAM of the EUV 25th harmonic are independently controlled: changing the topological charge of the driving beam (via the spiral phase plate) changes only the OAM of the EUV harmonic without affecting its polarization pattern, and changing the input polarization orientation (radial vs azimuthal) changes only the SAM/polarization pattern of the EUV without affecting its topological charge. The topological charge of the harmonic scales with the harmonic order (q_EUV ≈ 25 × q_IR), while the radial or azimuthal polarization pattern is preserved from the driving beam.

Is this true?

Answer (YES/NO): YES